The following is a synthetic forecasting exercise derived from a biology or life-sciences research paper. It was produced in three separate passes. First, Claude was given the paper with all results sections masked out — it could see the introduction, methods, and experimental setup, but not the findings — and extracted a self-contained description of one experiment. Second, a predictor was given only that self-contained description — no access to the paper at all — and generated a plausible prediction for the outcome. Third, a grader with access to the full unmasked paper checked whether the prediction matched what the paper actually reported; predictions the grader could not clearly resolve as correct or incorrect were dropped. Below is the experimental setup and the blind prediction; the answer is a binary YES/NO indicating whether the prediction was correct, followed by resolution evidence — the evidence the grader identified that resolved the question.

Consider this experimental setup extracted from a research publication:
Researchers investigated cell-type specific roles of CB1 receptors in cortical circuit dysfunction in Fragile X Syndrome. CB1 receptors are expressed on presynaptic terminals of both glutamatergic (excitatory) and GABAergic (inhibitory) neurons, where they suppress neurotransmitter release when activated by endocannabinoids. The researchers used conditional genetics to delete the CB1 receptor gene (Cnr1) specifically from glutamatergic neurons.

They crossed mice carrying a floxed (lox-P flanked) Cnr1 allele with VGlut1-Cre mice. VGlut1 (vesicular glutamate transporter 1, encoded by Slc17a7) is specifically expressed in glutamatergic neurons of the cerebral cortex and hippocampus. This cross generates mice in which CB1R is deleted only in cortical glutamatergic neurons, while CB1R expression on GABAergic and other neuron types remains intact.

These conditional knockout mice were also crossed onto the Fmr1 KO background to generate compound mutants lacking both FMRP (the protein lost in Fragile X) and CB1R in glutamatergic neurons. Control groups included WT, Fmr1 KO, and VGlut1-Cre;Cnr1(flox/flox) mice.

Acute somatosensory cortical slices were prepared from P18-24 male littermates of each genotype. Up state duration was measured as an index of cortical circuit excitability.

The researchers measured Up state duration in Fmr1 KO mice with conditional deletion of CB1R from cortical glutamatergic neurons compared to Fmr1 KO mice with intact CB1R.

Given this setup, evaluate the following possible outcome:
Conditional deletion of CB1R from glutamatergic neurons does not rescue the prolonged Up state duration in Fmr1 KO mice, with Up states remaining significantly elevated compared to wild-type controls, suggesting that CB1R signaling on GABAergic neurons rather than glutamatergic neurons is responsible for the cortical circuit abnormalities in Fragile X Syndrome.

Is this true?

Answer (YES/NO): YES